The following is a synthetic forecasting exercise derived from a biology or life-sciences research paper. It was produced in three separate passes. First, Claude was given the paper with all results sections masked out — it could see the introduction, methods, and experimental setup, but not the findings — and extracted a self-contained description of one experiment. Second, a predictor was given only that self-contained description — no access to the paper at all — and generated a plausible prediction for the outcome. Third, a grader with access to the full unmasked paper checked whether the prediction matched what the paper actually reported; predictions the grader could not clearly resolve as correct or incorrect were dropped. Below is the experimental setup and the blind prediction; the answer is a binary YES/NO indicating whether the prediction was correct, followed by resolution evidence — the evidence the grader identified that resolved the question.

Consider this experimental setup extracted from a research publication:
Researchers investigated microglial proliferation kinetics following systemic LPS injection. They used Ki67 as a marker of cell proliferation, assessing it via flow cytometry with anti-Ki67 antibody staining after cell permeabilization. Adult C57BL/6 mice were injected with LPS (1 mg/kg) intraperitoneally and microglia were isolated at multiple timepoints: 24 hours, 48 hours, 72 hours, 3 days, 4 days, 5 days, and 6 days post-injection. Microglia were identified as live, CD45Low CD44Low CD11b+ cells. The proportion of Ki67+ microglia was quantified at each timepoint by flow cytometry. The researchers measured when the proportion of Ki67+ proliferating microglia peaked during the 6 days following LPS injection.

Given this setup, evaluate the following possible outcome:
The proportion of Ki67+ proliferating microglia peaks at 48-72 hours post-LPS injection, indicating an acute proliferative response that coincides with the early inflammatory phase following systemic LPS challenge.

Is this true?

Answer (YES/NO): YES